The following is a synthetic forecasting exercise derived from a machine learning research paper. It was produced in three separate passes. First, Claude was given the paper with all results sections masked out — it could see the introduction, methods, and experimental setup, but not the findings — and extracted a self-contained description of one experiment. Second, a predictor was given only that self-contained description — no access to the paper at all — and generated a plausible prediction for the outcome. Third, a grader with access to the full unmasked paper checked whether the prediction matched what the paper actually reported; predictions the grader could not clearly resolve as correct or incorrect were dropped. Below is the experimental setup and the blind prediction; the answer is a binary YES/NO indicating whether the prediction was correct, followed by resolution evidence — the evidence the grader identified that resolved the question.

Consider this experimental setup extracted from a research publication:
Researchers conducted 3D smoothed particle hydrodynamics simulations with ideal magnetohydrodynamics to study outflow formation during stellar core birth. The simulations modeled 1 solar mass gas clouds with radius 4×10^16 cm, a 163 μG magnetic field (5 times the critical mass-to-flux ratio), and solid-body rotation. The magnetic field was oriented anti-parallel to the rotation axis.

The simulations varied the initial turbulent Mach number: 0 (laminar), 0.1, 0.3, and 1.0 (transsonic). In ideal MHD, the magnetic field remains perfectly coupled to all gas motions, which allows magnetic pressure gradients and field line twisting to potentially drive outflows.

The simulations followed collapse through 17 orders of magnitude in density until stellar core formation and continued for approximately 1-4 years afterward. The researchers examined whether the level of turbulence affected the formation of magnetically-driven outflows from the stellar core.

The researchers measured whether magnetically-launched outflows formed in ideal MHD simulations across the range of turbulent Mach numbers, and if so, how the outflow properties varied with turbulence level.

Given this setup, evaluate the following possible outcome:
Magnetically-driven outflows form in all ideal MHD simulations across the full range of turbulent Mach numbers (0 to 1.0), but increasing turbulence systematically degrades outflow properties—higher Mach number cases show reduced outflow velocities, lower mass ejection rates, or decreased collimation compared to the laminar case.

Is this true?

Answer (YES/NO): NO